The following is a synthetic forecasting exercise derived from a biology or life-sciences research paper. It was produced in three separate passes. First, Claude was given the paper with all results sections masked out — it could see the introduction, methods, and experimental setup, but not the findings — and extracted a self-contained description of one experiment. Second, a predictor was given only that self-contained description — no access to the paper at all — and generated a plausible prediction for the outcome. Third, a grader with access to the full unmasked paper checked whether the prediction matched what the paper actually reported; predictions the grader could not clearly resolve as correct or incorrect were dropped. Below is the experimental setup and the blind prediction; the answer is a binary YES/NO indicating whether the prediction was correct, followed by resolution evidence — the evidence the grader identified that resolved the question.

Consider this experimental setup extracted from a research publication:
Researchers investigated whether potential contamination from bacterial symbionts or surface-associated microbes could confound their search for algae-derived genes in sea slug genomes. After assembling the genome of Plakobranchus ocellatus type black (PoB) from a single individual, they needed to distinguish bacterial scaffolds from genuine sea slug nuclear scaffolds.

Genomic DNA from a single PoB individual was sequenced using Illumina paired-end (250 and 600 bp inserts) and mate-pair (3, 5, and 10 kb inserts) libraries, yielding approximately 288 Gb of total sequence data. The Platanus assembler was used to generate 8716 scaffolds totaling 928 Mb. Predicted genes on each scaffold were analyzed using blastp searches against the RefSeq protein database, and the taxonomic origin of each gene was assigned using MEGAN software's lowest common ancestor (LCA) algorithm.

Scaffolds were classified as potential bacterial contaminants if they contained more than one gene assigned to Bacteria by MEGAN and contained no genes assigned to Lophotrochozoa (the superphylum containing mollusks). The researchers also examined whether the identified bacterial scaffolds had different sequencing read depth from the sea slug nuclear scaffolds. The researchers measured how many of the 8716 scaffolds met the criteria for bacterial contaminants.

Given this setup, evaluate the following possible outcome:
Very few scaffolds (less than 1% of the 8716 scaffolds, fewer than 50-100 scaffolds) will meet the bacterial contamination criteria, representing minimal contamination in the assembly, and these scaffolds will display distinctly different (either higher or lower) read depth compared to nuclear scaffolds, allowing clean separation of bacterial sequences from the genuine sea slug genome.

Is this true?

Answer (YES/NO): YES